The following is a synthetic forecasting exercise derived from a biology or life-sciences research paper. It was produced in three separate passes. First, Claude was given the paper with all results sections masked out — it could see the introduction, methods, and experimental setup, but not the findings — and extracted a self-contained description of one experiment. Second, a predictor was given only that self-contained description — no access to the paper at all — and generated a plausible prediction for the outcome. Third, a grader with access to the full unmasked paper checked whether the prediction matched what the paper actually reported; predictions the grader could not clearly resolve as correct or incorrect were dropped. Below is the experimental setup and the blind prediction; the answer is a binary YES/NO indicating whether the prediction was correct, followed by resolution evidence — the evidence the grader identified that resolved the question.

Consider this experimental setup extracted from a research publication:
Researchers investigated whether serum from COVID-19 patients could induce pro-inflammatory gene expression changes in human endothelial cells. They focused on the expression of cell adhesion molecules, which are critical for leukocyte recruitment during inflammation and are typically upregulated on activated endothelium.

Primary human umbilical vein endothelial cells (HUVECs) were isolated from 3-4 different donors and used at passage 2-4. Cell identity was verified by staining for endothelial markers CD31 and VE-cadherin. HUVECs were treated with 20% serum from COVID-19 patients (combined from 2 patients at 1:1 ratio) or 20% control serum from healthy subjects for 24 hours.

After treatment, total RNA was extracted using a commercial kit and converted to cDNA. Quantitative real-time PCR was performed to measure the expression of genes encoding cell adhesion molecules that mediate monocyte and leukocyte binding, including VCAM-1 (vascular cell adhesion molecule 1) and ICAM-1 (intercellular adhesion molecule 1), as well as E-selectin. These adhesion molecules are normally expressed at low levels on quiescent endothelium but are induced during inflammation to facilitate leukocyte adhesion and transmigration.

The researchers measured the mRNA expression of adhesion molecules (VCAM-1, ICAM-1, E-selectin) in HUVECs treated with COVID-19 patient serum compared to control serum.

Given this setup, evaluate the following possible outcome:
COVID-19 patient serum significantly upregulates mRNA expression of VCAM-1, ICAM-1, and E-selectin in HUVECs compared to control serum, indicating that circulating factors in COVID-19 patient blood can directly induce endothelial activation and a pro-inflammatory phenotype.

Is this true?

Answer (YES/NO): NO